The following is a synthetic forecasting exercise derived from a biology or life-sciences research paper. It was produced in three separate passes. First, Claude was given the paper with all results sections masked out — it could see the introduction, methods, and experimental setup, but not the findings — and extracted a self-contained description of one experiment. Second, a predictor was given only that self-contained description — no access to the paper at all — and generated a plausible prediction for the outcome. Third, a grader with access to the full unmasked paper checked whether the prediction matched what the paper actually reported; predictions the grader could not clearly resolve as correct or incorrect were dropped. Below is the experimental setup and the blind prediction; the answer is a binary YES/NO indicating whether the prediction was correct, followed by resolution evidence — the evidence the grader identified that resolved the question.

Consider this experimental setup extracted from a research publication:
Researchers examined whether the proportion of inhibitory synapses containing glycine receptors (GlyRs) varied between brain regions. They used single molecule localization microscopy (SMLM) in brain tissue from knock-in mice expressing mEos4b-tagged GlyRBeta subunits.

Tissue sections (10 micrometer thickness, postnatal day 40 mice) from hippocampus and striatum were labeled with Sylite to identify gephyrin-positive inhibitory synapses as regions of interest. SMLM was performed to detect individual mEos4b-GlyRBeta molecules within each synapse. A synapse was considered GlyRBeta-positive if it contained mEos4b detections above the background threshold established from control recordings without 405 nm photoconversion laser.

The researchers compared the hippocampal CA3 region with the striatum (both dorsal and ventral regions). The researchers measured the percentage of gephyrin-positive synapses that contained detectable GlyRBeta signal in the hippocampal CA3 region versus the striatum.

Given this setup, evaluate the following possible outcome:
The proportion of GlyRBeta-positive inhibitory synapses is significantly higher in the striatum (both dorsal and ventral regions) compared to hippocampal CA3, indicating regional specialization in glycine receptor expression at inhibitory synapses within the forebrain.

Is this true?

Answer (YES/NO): YES